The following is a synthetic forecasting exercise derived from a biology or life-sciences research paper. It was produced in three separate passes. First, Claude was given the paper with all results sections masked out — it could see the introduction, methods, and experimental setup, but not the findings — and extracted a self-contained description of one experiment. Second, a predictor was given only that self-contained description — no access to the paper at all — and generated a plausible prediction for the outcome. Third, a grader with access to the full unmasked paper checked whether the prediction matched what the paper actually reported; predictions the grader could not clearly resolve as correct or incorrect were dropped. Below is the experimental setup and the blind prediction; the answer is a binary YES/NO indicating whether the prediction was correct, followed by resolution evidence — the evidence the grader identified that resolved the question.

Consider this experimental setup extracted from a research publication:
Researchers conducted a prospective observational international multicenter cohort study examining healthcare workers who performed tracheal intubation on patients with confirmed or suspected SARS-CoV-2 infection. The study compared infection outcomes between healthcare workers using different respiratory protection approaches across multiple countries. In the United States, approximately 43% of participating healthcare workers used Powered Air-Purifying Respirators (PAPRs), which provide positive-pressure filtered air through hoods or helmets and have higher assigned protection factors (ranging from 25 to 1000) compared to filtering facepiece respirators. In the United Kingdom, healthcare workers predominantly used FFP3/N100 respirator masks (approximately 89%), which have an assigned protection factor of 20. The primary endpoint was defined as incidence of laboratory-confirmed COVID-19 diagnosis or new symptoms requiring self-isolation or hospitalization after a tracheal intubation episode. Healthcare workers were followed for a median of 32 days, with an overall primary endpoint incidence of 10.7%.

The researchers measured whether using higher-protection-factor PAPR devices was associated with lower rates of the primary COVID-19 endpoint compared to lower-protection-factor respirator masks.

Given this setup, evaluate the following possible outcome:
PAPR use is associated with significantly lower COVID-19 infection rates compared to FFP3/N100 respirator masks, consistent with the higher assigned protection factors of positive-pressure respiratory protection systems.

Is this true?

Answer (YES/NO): NO